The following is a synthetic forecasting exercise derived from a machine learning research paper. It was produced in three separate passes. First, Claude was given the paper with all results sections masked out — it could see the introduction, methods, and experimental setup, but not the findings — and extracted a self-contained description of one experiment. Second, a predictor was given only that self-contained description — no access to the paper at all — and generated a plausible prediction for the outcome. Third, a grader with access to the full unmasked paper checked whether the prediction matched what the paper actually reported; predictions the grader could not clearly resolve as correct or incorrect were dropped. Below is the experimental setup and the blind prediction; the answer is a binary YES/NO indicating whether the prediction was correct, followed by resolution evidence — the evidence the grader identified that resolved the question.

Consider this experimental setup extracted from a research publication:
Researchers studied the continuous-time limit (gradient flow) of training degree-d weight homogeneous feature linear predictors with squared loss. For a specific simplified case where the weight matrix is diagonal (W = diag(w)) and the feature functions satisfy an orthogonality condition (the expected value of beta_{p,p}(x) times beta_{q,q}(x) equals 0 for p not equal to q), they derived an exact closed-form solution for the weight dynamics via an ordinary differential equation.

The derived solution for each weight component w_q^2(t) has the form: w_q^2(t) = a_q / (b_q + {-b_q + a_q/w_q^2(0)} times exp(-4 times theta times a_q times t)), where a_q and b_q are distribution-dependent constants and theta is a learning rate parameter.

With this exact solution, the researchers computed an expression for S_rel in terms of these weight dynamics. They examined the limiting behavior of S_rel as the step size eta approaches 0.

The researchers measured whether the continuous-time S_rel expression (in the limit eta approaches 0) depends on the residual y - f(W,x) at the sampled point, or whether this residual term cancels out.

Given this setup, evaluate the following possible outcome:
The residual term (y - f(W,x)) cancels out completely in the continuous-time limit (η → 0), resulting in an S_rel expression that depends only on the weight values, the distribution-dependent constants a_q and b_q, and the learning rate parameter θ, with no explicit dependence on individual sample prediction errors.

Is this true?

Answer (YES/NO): YES